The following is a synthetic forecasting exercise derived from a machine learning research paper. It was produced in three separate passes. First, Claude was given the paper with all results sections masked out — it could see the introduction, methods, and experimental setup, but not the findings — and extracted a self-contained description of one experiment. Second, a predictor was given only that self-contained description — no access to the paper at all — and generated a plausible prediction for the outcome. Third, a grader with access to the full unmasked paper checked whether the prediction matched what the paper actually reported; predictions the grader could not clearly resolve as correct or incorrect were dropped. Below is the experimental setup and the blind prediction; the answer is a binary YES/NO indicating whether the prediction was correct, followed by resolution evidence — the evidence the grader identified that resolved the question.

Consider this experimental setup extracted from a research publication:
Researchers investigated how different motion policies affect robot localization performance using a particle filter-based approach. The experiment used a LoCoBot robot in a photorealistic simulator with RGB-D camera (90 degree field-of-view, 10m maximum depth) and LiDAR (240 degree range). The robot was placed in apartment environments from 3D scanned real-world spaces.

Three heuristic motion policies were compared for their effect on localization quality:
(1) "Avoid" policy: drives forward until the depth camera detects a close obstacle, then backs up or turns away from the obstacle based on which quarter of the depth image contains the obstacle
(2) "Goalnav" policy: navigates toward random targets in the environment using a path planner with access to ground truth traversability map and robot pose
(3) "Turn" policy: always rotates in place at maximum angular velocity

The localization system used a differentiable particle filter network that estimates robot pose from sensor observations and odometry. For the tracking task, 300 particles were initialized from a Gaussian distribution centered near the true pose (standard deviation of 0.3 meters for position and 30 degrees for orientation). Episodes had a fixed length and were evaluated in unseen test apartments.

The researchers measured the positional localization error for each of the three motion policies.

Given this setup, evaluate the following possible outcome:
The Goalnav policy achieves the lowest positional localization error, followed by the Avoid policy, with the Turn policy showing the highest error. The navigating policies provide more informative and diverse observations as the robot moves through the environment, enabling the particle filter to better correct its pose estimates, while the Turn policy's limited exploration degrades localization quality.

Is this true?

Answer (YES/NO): NO